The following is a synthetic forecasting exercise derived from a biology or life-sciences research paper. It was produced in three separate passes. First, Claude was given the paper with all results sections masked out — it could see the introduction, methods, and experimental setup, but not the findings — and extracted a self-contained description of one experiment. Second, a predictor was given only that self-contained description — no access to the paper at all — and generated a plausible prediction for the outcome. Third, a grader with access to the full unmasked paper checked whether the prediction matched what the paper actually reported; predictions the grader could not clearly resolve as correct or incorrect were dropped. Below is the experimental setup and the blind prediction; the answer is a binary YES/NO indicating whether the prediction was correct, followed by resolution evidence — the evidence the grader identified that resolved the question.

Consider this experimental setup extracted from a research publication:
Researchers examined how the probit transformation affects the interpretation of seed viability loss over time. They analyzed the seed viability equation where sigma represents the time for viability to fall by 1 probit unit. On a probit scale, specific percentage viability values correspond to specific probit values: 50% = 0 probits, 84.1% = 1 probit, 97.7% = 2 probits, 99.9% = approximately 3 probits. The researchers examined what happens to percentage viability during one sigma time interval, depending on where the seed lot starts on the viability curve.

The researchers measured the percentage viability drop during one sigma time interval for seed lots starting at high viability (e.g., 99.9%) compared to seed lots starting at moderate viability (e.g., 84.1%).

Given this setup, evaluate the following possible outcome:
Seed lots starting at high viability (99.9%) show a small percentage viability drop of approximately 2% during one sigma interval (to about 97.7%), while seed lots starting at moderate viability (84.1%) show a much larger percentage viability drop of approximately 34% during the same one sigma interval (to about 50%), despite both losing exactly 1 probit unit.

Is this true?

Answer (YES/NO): YES